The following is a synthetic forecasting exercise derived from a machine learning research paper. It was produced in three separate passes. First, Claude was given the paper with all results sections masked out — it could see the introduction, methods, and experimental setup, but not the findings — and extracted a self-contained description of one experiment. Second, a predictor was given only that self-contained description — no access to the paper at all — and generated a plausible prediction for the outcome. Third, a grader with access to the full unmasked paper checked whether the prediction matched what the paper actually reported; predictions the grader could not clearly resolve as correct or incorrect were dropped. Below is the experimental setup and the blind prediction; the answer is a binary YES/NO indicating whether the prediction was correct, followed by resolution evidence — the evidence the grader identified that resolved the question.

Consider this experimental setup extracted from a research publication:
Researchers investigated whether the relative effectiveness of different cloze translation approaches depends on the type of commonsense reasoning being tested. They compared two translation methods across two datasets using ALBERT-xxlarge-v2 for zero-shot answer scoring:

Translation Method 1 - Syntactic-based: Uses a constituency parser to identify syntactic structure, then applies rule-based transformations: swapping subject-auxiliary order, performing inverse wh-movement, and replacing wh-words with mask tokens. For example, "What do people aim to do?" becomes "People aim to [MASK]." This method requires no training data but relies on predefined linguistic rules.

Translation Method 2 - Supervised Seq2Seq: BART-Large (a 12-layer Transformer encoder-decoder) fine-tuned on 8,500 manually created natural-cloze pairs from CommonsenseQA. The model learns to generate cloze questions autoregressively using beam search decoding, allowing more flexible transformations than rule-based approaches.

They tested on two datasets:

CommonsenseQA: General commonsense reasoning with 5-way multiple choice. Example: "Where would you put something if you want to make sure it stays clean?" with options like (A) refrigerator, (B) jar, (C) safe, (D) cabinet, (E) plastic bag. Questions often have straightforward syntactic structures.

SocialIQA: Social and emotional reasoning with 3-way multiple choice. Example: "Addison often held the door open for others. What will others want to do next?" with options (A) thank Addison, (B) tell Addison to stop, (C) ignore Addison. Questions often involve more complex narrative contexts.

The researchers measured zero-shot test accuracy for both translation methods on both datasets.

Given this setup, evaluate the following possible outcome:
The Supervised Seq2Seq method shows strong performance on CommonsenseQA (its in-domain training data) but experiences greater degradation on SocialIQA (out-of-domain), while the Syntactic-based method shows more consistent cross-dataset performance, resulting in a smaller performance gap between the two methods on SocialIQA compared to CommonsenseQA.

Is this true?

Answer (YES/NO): NO